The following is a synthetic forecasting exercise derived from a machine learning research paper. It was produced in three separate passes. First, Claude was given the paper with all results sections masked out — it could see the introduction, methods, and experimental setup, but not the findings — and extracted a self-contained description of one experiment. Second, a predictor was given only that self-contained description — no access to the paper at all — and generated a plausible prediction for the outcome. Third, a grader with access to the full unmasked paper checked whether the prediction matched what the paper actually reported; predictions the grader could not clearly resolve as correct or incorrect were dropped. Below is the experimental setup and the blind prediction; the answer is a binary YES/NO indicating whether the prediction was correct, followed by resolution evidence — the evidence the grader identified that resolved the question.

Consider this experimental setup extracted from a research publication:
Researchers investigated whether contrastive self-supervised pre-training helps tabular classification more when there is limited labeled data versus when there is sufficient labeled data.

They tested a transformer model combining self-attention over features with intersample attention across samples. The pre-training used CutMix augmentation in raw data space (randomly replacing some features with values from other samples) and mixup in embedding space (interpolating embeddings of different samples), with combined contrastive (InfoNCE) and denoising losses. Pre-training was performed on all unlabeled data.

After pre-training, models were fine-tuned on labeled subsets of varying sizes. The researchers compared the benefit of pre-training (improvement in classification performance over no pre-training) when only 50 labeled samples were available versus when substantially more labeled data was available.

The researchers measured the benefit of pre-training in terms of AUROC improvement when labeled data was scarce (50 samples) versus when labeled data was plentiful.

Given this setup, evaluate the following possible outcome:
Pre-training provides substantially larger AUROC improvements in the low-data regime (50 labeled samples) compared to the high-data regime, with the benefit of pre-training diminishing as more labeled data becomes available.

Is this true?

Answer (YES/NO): YES